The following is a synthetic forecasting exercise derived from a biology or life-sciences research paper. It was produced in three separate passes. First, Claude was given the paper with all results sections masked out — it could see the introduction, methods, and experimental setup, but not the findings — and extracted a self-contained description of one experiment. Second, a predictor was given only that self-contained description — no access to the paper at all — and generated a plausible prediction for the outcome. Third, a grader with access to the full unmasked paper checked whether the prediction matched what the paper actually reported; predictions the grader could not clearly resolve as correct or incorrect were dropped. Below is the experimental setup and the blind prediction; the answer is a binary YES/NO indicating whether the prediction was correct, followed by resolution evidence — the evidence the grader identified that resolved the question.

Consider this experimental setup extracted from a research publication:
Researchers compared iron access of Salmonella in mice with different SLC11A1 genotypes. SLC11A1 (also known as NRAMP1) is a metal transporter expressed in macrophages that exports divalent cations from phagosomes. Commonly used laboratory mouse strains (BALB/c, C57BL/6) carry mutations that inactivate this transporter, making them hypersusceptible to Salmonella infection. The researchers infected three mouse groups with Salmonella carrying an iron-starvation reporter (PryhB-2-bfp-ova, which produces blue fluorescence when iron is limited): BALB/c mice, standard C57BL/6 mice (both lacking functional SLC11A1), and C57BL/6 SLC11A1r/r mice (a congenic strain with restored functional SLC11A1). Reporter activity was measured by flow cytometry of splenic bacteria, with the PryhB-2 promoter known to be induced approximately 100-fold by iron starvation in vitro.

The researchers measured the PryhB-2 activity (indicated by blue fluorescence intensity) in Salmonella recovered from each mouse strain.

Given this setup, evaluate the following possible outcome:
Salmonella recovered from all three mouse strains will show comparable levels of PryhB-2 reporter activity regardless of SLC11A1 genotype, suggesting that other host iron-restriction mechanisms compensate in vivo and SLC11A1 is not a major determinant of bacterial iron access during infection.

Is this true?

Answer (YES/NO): NO